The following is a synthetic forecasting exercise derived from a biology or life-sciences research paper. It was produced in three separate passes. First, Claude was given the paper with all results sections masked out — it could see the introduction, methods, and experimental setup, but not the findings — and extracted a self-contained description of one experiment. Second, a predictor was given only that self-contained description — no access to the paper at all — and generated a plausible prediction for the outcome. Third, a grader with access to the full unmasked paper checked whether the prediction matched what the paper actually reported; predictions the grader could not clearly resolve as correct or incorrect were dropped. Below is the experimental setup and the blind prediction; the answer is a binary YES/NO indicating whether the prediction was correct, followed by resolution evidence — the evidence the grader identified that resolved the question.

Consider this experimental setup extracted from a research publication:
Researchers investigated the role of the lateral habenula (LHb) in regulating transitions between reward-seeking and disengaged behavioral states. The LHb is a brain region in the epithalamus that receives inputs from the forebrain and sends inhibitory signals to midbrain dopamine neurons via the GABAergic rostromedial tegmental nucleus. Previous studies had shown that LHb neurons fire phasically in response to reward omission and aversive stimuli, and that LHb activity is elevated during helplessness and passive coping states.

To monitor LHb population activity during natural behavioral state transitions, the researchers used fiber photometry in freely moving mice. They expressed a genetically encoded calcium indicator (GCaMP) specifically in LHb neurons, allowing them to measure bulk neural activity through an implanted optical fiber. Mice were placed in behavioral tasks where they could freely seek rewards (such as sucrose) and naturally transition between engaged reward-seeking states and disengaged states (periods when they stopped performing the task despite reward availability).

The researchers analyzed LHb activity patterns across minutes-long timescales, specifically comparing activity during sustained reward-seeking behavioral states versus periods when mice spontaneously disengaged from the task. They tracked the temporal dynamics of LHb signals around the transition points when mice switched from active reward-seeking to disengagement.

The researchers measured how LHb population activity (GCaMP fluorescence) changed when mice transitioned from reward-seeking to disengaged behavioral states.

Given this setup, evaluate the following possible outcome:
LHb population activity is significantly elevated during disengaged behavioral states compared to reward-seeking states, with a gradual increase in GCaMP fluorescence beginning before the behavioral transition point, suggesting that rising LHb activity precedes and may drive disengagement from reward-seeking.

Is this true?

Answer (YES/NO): YES